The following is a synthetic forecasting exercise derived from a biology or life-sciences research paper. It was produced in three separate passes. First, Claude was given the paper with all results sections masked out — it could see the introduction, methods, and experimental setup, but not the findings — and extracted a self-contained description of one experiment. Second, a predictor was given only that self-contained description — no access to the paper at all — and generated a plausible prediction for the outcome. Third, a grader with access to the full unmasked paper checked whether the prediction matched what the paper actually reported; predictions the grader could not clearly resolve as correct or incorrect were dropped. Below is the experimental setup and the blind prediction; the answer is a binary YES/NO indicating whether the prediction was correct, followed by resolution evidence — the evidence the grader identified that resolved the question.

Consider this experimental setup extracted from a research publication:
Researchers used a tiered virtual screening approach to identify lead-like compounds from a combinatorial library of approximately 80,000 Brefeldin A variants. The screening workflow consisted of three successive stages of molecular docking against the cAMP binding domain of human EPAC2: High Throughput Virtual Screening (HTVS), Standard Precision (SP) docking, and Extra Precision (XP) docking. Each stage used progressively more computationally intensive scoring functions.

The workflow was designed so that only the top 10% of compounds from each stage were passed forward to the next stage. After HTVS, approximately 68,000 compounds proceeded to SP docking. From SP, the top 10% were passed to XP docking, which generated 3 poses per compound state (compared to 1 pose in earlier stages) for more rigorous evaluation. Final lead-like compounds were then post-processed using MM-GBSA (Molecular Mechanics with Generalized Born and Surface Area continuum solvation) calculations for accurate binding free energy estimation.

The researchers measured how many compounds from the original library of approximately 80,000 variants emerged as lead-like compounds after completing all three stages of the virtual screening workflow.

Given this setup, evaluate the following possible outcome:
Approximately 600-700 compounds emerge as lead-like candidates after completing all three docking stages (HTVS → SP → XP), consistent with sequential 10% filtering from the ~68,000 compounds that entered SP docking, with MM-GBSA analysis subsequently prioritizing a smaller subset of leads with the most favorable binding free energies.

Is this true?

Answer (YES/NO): NO